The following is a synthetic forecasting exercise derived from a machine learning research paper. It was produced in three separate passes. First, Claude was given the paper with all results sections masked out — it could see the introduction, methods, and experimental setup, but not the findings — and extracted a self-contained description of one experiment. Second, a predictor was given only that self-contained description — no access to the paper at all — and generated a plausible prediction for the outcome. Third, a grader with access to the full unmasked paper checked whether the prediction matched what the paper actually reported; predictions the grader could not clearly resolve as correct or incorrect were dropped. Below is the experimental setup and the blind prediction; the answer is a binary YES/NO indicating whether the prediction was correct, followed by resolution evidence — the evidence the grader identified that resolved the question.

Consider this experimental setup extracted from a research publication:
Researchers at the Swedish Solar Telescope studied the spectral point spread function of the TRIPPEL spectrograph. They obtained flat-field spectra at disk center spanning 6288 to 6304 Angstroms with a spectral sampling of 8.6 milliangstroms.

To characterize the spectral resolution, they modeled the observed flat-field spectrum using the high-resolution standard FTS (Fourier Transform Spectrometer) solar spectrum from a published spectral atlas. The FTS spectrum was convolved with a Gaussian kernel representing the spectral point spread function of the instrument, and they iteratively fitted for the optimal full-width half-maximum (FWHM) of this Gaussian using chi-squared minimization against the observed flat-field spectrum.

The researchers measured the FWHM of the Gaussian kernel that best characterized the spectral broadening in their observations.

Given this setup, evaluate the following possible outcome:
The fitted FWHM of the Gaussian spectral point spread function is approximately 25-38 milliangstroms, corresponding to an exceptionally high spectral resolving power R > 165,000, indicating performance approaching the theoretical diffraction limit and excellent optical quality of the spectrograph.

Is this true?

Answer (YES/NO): NO